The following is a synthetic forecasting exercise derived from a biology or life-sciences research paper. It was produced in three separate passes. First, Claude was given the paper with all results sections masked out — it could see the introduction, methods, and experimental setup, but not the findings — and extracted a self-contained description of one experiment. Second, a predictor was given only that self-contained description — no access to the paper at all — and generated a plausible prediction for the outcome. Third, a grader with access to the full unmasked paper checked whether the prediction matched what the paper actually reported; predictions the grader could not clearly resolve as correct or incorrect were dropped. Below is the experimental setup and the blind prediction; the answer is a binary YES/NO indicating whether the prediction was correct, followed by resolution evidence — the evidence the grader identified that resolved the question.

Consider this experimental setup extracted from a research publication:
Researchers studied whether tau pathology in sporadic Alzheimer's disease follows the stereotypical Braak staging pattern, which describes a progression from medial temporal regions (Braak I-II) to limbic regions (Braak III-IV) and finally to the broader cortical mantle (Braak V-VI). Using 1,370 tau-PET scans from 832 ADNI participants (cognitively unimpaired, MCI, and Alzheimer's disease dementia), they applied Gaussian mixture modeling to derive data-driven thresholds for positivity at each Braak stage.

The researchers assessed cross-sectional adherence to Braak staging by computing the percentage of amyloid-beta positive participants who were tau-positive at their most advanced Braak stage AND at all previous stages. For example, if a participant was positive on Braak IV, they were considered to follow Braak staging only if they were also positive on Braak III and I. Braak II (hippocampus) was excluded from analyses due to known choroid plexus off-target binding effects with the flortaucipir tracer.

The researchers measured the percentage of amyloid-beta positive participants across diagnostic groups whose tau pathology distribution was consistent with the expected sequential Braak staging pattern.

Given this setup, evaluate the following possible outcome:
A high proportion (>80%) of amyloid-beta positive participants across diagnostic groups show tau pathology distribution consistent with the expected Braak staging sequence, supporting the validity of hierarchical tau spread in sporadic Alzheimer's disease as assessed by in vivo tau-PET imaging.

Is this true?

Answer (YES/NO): YES